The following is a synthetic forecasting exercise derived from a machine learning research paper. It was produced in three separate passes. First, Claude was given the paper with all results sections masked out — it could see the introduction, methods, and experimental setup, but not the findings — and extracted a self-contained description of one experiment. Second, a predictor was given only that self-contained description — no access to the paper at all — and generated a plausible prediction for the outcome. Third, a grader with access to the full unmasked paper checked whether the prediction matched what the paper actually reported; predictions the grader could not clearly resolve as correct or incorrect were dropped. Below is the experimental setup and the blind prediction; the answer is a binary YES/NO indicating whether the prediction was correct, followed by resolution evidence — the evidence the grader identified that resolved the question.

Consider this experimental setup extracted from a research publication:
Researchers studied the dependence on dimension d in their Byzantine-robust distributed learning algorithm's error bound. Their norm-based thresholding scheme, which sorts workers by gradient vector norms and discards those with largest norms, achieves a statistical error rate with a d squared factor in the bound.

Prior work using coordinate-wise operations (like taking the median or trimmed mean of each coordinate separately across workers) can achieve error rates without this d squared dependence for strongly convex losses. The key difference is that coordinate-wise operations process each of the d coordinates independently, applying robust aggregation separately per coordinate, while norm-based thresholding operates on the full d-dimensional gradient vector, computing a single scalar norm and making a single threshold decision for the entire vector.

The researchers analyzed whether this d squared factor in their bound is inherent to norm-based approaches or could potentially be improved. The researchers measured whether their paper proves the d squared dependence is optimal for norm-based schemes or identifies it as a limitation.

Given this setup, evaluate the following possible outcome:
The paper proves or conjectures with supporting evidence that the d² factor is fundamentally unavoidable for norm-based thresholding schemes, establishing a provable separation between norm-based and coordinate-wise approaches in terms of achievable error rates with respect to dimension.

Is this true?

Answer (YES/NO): NO